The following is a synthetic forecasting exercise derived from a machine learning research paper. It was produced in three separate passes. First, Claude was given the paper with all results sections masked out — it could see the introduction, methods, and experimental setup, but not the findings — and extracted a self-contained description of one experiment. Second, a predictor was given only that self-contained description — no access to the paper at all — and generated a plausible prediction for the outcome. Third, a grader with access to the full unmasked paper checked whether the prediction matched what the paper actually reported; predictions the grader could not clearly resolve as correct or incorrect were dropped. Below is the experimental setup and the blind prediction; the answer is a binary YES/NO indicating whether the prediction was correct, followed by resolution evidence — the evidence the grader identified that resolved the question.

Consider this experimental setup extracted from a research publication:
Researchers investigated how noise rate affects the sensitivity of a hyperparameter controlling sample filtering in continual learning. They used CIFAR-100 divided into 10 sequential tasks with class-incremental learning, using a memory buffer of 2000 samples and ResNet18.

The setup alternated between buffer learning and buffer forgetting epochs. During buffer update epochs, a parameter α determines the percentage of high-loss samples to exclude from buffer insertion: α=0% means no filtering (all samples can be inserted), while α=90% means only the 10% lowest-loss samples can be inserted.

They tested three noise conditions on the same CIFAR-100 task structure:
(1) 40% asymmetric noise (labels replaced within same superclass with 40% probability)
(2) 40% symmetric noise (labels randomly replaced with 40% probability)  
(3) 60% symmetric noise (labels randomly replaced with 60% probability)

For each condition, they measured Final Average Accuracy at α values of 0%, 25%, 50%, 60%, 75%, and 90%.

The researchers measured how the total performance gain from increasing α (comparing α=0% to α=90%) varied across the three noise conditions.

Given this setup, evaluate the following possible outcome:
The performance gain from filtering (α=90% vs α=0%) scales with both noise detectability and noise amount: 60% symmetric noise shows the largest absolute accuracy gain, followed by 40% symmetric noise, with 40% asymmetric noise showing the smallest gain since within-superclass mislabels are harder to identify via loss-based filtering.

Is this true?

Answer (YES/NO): YES